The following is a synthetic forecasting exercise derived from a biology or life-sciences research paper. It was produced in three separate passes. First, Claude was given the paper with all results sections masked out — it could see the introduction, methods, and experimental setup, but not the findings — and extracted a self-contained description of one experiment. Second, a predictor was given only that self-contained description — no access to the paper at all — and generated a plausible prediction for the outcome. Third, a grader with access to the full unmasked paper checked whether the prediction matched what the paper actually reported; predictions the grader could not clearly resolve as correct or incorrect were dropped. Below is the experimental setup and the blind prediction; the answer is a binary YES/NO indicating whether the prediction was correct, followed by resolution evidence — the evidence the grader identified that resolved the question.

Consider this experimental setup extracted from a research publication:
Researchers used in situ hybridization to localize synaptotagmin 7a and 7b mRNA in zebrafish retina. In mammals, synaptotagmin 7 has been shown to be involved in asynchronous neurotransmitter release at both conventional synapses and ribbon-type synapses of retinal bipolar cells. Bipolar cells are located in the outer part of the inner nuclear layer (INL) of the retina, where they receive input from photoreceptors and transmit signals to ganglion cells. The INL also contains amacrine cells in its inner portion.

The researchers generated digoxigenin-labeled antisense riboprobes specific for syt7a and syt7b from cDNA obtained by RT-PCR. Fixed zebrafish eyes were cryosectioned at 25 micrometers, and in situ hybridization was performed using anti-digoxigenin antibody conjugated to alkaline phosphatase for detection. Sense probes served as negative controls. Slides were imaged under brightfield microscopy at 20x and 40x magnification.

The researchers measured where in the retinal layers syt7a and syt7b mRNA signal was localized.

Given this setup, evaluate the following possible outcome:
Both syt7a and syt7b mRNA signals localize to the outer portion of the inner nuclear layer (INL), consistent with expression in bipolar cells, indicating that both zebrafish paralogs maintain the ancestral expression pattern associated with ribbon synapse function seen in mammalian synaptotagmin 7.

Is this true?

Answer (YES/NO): NO